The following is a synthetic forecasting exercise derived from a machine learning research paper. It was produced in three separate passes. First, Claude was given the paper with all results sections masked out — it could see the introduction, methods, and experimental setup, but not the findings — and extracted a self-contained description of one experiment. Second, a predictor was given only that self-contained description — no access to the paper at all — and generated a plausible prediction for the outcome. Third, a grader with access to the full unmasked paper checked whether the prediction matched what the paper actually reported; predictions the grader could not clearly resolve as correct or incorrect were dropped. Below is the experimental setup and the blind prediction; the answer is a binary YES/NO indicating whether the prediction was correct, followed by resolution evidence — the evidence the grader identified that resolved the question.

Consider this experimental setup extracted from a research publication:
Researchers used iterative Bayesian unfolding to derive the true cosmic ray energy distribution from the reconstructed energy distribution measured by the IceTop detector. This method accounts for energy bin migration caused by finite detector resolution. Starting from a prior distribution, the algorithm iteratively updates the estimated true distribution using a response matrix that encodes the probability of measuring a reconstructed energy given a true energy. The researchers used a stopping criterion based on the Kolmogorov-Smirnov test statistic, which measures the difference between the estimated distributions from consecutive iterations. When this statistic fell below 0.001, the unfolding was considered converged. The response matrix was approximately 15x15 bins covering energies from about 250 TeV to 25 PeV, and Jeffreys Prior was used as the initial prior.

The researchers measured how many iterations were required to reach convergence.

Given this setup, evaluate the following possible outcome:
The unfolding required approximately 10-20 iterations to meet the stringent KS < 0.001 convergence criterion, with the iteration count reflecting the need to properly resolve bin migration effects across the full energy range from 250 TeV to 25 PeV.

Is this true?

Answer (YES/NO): YES